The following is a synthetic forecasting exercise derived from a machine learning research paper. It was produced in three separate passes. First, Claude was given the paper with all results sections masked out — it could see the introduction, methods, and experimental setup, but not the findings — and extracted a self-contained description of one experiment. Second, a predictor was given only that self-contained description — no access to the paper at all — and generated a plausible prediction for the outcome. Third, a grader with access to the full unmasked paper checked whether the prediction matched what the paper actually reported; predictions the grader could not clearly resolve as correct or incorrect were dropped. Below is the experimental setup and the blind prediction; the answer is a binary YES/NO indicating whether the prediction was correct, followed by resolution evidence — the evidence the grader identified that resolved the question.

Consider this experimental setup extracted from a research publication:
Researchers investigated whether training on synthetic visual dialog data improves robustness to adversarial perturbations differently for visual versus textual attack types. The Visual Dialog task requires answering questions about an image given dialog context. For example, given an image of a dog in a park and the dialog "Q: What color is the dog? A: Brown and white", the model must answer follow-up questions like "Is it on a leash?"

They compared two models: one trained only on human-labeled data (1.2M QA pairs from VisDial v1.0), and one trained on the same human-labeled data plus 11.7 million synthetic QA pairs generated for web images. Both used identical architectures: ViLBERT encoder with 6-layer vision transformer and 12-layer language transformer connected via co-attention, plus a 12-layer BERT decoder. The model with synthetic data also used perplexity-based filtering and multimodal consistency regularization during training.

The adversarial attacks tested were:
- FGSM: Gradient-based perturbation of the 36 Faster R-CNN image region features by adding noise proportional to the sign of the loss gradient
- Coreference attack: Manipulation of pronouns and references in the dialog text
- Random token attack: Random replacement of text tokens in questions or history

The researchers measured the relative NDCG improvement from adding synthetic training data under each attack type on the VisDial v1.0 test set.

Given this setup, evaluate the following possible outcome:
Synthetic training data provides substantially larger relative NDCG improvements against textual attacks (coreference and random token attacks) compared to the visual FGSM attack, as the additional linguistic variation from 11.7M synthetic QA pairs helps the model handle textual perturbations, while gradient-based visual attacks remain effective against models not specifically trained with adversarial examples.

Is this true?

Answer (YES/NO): NO